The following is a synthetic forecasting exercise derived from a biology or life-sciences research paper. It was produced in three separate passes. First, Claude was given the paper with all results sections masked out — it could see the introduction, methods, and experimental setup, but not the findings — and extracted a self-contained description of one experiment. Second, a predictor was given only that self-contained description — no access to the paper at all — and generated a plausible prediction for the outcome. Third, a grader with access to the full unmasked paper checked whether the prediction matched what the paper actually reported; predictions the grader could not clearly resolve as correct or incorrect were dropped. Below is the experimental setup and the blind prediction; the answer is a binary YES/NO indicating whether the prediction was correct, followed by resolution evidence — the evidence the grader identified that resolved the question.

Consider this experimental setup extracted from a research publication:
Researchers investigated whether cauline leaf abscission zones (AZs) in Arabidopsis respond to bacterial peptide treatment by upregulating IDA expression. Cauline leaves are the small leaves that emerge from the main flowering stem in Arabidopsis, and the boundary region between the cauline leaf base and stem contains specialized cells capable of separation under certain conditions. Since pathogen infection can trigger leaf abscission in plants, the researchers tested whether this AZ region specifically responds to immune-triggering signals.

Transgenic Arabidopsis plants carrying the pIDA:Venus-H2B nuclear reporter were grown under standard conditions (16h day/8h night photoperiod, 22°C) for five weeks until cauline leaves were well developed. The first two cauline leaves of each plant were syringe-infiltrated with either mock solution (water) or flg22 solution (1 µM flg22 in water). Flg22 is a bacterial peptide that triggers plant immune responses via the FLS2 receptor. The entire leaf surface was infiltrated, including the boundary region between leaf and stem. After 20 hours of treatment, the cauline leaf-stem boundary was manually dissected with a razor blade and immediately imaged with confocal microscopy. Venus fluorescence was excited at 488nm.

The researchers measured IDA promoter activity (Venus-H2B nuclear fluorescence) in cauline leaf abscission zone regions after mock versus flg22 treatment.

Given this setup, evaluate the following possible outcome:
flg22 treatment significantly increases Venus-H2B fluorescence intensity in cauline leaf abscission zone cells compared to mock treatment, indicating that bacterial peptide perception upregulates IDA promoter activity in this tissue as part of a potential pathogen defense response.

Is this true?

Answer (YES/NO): NO